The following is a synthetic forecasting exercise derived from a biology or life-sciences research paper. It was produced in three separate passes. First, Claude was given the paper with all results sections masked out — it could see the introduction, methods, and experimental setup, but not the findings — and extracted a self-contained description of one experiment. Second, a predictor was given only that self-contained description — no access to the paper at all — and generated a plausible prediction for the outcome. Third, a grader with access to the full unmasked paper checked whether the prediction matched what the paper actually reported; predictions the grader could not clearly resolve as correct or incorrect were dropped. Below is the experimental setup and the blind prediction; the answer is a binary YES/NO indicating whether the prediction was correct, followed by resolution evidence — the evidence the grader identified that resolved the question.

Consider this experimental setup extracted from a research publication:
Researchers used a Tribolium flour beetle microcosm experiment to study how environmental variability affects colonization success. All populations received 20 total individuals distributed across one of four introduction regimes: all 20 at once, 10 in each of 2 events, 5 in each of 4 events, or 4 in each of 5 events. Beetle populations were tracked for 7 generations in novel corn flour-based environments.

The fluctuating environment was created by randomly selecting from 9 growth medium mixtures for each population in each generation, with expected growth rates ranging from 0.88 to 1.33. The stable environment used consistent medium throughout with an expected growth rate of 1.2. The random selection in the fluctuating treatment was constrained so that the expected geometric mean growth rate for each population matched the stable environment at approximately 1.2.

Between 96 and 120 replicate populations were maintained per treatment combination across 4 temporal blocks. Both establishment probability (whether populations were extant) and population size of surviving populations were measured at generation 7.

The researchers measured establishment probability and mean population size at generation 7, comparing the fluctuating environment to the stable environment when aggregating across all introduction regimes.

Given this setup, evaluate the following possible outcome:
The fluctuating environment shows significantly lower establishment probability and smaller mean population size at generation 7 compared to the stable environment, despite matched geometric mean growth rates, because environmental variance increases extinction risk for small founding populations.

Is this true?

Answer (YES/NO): NO